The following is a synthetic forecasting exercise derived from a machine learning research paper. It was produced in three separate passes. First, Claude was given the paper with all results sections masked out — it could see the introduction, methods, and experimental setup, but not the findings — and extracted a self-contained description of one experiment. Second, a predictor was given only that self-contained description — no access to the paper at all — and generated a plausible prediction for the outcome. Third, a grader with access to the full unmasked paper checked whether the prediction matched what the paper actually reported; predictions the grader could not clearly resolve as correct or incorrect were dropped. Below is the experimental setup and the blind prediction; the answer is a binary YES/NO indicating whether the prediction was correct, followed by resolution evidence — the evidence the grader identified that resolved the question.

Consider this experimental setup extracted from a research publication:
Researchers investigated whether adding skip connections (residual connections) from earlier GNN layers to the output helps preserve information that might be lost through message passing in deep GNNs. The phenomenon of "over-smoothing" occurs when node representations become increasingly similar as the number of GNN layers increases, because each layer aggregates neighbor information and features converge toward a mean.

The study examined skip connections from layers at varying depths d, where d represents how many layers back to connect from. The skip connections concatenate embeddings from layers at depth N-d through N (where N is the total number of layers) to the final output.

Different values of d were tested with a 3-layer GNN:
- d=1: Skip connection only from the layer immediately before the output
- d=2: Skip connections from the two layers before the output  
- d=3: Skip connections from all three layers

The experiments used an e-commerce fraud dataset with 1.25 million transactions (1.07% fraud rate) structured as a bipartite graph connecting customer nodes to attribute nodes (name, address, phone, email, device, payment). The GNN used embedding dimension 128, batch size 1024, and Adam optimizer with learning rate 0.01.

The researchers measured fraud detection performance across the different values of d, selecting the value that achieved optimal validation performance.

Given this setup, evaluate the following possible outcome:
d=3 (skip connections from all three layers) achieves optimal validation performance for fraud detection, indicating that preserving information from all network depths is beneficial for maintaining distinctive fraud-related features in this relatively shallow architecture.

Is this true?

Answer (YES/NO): NO